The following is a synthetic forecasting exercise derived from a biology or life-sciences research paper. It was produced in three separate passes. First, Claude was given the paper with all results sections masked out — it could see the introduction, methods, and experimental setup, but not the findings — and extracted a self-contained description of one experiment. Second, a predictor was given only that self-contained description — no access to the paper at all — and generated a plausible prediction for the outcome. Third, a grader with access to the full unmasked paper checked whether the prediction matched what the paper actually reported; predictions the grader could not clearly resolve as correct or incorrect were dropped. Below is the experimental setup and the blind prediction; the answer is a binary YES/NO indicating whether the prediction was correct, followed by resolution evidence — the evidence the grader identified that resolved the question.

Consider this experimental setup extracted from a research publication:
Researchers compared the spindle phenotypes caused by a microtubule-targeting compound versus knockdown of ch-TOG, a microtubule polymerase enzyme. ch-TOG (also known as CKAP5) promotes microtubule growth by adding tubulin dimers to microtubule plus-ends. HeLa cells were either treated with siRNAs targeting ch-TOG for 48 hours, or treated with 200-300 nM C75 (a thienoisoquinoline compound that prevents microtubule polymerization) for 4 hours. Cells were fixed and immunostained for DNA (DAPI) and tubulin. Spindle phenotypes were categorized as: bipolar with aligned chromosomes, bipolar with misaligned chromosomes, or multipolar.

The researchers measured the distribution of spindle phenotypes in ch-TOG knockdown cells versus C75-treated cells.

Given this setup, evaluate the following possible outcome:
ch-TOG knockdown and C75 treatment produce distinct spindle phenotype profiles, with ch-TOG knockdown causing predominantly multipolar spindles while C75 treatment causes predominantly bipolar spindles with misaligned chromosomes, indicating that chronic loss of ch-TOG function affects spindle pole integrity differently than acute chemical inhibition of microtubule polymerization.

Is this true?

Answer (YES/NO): NO